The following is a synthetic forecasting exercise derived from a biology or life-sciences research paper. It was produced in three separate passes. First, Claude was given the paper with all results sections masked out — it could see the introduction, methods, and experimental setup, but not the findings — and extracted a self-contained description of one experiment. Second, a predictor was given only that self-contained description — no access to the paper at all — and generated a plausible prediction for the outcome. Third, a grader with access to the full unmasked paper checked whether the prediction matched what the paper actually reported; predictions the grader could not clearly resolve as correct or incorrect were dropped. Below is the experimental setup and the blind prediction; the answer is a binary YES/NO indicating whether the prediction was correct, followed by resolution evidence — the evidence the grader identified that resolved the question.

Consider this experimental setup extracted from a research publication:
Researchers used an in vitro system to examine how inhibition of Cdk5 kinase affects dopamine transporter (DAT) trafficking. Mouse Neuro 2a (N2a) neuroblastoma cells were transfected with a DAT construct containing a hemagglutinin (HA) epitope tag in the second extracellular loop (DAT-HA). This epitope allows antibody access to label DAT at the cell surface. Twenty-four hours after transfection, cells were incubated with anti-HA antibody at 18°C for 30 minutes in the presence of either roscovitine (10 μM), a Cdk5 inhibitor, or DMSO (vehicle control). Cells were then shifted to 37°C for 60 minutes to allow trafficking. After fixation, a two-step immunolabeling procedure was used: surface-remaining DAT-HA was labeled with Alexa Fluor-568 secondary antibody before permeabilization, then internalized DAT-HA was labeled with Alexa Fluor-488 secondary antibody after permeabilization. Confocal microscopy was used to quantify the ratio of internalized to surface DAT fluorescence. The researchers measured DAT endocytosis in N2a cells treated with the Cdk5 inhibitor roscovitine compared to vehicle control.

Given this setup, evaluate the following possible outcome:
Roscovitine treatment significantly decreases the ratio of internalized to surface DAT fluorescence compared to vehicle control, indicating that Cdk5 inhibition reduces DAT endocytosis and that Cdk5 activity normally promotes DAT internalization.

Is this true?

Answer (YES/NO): NO